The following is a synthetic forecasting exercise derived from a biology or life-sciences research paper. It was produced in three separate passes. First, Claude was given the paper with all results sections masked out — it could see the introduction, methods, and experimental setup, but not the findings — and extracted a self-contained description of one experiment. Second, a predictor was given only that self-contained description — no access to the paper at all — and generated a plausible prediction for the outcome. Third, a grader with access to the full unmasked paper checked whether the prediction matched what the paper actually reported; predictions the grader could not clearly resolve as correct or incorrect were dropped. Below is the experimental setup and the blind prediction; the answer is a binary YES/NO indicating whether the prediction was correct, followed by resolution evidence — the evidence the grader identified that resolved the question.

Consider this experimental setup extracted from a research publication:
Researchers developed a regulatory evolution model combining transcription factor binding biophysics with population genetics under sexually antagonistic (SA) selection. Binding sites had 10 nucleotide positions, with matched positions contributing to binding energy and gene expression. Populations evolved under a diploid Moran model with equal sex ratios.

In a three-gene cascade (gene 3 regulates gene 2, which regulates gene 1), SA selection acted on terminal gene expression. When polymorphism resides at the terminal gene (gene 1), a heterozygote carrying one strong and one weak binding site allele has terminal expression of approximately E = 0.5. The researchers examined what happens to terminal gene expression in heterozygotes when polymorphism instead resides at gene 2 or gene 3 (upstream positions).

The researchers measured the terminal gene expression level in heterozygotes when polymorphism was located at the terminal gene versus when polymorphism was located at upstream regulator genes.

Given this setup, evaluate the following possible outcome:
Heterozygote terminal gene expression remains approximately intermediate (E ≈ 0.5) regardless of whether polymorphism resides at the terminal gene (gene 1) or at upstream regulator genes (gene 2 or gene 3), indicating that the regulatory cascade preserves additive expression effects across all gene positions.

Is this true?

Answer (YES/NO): NO